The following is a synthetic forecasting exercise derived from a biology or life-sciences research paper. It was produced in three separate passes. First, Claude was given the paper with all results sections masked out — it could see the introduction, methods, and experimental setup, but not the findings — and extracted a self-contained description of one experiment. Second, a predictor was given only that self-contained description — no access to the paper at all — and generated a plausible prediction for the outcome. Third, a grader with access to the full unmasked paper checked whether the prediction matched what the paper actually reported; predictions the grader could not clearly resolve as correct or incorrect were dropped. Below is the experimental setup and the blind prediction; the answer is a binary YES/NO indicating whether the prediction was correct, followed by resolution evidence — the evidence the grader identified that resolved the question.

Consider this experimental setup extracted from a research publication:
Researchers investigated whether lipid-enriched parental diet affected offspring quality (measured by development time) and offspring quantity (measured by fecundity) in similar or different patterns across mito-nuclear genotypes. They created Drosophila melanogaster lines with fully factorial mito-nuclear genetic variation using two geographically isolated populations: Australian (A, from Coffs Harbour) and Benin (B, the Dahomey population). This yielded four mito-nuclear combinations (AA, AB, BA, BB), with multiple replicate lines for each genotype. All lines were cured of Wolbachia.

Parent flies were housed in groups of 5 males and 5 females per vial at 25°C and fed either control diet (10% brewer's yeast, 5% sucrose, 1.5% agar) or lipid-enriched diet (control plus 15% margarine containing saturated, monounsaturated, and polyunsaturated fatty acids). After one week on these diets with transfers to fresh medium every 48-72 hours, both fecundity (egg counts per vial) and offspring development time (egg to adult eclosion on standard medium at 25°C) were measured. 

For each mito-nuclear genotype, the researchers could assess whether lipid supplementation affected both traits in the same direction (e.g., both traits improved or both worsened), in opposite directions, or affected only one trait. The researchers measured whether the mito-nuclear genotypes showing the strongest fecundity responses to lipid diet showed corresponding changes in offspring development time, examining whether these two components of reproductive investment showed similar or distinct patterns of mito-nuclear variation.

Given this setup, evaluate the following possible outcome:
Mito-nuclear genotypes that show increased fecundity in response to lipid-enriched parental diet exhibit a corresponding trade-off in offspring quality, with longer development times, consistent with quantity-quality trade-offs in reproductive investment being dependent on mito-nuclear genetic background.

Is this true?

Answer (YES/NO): NO